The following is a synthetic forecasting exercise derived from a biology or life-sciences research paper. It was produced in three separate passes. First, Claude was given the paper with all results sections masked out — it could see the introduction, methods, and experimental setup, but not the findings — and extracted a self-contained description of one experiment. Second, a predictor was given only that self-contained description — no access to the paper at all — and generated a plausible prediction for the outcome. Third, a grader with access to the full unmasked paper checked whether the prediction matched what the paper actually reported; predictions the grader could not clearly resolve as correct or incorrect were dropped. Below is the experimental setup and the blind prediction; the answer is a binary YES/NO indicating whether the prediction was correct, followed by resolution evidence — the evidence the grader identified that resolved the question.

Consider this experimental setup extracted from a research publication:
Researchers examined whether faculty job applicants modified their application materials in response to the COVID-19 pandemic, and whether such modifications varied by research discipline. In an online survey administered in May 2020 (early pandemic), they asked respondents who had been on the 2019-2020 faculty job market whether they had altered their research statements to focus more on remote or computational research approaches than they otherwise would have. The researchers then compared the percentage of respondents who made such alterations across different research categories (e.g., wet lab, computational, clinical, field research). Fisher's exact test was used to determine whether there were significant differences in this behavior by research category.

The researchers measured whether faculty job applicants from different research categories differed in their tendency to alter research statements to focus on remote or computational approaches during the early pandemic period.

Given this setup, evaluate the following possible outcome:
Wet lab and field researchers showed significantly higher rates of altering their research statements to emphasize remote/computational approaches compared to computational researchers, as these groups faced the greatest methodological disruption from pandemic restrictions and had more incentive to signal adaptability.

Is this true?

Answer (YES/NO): NO